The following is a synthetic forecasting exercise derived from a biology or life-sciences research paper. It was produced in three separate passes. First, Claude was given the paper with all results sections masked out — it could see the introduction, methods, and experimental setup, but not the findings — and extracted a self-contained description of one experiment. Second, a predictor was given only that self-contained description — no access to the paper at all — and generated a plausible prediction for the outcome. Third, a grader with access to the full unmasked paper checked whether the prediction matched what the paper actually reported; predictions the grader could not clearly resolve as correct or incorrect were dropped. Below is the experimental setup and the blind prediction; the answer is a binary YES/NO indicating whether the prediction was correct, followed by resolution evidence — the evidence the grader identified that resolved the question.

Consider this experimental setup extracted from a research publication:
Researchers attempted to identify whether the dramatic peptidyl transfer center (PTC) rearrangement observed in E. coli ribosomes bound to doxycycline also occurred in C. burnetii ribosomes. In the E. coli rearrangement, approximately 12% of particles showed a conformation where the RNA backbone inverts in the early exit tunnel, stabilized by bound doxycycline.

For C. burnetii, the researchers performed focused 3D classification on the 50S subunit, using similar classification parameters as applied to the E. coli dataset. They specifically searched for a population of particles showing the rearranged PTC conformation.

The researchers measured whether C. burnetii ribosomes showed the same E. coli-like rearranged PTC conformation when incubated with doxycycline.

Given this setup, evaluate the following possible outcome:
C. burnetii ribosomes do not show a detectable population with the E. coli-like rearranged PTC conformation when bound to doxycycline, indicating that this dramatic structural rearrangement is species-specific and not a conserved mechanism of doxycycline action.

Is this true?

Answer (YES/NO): YES